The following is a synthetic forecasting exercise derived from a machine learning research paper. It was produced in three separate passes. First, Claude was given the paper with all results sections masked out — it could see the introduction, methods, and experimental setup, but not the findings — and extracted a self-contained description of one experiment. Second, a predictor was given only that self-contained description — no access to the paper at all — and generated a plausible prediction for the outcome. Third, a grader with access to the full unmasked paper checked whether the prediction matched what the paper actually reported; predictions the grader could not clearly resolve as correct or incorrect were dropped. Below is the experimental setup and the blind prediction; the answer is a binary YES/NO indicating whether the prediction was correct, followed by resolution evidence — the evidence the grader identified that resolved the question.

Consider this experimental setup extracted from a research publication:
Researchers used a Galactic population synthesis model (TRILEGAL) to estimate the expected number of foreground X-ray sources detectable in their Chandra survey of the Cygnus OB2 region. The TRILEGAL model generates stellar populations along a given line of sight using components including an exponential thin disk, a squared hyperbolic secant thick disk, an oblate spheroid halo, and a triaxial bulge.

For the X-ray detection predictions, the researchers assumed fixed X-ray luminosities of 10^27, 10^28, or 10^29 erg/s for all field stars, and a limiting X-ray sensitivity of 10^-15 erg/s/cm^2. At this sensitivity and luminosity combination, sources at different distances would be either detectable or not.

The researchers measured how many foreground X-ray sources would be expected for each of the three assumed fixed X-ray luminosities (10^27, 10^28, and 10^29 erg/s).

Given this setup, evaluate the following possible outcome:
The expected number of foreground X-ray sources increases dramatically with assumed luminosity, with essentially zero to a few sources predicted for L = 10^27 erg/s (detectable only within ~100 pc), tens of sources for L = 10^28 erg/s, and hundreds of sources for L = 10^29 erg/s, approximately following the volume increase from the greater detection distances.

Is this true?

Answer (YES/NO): NO